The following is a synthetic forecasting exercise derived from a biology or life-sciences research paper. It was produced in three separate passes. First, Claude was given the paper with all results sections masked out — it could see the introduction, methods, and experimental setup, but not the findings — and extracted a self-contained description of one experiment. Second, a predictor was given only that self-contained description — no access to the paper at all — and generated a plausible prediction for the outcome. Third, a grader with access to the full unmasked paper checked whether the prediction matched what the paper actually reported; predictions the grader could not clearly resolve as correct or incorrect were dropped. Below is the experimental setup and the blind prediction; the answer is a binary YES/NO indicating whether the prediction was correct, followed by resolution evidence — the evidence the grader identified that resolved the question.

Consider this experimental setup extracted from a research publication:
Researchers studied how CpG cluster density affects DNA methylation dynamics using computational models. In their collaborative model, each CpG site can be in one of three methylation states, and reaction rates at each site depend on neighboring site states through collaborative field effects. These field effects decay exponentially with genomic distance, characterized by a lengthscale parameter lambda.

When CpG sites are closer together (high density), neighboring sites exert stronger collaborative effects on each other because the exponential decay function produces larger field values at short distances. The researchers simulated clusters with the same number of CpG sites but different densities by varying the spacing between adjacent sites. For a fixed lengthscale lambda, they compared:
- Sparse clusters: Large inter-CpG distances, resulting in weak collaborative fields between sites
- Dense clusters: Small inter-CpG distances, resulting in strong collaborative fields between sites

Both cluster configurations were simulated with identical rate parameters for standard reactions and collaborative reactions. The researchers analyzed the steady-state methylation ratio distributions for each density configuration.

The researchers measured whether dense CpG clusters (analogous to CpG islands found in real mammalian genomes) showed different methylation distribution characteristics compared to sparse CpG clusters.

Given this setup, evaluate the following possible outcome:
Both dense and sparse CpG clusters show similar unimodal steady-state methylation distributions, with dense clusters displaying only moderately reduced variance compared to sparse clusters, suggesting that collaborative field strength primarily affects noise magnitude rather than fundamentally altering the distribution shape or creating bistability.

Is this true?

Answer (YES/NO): NO